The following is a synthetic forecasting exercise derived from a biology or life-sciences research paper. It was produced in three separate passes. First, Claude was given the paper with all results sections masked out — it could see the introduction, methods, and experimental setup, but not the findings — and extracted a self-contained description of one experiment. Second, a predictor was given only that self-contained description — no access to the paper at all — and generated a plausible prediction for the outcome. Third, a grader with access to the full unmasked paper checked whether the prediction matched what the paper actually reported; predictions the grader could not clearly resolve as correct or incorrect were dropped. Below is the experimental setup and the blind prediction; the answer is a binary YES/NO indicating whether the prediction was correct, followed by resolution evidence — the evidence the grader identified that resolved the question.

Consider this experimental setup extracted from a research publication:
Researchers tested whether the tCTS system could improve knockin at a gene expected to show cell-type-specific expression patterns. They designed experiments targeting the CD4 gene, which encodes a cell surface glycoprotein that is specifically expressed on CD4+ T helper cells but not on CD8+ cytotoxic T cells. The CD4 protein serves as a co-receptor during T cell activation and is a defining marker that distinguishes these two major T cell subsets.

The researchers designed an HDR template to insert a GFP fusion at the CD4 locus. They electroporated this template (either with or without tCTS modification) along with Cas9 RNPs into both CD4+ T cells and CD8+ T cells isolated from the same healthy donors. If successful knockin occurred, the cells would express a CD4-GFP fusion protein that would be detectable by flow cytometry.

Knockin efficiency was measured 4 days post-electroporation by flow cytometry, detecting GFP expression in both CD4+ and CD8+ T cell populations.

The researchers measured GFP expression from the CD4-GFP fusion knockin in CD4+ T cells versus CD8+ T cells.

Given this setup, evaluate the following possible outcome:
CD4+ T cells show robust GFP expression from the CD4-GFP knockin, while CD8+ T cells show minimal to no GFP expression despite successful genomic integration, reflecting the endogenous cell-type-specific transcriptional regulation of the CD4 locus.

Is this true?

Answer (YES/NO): YES